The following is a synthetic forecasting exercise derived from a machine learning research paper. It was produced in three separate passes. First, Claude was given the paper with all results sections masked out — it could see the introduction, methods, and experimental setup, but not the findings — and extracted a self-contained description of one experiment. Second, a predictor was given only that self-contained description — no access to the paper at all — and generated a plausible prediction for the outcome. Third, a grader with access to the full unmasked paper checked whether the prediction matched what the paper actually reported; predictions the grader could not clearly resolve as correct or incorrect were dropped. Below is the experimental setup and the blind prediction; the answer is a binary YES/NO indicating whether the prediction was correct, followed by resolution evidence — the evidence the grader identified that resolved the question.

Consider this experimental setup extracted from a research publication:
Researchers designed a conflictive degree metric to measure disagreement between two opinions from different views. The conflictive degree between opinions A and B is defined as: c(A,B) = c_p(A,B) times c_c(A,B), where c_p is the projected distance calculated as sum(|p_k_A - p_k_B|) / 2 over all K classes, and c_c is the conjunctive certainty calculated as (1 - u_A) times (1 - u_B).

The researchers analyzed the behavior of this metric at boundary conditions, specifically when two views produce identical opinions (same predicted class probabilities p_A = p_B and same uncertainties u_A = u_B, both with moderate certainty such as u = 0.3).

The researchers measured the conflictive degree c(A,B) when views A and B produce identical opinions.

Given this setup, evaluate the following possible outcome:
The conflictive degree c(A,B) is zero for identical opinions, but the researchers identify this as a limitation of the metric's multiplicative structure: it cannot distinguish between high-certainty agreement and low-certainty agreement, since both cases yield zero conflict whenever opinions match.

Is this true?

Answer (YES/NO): NO